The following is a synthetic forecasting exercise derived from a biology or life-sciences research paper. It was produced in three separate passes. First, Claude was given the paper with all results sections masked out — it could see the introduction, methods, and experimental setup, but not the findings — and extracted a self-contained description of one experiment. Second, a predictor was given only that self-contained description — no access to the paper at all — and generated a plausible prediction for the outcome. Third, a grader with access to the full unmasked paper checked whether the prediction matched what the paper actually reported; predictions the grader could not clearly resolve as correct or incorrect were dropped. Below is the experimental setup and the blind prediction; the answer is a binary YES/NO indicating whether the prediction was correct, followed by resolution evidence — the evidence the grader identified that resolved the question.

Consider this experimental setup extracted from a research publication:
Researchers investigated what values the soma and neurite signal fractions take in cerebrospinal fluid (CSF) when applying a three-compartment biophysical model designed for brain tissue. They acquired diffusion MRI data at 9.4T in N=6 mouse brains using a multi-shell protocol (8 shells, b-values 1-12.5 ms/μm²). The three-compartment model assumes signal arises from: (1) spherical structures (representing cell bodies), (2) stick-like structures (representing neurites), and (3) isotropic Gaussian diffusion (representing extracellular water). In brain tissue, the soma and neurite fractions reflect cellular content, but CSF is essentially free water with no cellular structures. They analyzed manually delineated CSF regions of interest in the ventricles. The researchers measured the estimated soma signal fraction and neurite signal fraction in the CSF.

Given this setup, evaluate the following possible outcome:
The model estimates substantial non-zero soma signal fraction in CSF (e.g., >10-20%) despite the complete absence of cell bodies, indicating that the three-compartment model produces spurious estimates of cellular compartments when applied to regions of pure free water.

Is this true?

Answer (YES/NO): NO